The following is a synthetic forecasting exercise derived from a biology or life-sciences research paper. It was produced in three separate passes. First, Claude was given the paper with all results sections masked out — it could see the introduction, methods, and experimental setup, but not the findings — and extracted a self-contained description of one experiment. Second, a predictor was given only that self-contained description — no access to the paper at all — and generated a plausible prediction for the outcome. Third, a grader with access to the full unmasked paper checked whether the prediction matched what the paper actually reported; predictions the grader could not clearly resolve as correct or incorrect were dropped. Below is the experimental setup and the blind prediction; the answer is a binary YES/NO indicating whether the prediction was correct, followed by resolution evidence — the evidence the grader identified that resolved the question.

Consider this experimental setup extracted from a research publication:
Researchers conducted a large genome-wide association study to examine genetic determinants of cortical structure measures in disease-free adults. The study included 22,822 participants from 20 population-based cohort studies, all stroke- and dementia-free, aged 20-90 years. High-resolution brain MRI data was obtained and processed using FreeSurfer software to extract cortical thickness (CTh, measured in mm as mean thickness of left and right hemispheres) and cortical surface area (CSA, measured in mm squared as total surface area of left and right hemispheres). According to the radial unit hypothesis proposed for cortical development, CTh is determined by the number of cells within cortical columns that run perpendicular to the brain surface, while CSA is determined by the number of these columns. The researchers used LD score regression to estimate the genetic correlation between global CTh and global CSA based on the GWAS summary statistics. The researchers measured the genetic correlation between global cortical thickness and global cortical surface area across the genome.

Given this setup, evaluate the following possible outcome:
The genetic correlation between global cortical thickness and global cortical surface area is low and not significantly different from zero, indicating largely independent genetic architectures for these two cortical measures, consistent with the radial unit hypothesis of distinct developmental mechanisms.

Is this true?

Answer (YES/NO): YES